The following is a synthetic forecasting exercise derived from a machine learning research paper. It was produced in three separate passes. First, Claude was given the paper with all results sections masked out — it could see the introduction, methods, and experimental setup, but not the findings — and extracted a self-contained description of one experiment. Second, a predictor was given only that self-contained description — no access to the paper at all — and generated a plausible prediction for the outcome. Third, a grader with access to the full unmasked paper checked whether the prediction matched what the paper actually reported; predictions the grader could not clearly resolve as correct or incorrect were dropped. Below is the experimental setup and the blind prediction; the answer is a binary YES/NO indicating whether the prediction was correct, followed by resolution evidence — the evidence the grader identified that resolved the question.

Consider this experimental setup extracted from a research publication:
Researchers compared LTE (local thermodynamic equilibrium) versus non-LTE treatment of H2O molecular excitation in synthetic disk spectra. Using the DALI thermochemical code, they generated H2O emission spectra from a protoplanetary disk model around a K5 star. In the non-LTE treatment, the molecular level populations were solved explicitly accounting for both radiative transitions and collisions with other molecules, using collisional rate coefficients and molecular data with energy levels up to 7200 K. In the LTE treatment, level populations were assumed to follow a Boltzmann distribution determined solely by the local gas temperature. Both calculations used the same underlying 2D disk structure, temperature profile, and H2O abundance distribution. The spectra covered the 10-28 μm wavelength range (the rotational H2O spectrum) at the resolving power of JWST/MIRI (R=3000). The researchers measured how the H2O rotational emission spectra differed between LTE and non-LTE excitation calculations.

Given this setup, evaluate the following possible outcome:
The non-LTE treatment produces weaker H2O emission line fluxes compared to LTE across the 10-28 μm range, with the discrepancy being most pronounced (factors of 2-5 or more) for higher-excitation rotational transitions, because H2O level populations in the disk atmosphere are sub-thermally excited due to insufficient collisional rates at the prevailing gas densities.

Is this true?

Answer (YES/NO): NO